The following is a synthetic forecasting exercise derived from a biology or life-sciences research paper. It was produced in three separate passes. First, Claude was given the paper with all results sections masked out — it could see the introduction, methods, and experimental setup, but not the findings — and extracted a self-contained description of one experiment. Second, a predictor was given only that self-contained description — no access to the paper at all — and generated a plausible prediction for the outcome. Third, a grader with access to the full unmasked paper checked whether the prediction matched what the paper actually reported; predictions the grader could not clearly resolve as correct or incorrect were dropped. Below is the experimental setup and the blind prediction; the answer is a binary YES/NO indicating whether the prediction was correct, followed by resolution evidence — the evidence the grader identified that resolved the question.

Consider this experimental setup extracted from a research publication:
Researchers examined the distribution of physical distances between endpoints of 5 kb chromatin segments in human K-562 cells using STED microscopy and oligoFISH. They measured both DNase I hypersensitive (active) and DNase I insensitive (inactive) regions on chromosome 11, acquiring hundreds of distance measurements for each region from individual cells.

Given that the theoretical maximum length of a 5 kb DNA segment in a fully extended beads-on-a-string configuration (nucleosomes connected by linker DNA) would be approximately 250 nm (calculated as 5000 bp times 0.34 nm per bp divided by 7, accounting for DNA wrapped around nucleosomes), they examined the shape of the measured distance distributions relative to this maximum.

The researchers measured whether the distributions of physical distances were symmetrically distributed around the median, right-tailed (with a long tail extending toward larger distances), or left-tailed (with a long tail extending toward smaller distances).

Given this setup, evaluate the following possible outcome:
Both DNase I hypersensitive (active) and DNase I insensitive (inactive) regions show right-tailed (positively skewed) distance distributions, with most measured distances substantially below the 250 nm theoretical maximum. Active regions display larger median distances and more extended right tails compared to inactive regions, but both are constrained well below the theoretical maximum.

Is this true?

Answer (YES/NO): YES